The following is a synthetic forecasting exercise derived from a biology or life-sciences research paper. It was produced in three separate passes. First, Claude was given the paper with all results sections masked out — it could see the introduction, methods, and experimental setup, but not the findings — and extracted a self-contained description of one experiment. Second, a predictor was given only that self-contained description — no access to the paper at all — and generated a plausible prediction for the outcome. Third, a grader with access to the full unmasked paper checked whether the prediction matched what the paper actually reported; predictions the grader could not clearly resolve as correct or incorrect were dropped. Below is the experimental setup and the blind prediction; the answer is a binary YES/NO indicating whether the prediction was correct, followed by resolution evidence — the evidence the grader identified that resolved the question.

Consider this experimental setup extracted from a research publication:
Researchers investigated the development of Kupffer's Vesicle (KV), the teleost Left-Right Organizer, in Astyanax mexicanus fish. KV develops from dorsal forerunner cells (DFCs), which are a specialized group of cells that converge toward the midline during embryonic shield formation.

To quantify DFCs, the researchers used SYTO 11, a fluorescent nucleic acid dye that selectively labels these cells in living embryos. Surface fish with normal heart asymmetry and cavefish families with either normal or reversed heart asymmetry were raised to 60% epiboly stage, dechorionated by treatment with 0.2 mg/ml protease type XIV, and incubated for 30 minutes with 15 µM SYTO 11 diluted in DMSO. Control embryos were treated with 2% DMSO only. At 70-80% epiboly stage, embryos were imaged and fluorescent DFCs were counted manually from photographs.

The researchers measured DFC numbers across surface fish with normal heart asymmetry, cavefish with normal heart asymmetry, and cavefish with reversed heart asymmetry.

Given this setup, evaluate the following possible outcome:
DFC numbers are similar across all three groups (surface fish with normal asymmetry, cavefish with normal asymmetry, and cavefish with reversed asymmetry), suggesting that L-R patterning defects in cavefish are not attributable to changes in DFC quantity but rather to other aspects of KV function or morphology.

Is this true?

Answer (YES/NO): NO